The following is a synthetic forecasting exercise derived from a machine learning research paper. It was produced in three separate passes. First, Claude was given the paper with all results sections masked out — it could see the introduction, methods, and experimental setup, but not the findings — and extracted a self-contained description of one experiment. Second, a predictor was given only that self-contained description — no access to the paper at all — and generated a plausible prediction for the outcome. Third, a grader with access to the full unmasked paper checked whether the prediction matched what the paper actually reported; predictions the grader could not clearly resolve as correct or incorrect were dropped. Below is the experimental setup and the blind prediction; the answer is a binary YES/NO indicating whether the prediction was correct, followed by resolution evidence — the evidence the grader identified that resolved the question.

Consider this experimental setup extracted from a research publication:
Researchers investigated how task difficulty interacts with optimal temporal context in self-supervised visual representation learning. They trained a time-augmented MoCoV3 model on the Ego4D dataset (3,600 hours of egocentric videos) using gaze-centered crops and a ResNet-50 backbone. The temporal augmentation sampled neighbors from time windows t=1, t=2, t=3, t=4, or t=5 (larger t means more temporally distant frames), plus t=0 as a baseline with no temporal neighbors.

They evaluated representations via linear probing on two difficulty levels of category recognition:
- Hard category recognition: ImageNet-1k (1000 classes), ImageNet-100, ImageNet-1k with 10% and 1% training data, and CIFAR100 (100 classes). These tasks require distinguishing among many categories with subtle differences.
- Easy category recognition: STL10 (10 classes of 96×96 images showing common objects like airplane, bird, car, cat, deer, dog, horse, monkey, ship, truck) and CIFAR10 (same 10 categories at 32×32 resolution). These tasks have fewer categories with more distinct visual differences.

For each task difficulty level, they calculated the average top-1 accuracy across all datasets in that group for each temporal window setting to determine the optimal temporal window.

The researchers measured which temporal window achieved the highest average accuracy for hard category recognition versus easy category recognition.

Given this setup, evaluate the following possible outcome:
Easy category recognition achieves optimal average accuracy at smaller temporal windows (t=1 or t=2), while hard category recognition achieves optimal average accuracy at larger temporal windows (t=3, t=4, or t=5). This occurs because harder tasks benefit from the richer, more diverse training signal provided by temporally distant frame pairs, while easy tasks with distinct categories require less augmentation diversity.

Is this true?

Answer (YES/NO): NO